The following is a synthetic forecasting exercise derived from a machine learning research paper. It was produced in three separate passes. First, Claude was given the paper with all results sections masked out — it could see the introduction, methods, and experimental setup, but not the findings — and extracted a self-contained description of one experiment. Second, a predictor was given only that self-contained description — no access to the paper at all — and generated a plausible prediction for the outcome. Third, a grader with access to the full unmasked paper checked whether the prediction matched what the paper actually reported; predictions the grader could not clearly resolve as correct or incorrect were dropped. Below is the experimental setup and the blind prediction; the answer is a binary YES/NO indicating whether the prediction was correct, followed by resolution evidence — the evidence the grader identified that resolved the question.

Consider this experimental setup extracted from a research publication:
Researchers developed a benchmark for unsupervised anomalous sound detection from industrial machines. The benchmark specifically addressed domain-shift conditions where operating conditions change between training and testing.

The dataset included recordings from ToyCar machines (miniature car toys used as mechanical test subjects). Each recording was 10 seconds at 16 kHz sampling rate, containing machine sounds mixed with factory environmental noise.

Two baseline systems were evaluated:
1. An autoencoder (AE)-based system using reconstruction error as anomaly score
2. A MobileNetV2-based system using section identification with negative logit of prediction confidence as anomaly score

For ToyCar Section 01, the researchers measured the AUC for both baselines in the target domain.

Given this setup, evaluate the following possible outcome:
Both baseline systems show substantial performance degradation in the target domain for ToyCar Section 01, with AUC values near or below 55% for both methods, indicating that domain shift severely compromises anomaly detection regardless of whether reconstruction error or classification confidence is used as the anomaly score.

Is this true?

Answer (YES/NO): NO